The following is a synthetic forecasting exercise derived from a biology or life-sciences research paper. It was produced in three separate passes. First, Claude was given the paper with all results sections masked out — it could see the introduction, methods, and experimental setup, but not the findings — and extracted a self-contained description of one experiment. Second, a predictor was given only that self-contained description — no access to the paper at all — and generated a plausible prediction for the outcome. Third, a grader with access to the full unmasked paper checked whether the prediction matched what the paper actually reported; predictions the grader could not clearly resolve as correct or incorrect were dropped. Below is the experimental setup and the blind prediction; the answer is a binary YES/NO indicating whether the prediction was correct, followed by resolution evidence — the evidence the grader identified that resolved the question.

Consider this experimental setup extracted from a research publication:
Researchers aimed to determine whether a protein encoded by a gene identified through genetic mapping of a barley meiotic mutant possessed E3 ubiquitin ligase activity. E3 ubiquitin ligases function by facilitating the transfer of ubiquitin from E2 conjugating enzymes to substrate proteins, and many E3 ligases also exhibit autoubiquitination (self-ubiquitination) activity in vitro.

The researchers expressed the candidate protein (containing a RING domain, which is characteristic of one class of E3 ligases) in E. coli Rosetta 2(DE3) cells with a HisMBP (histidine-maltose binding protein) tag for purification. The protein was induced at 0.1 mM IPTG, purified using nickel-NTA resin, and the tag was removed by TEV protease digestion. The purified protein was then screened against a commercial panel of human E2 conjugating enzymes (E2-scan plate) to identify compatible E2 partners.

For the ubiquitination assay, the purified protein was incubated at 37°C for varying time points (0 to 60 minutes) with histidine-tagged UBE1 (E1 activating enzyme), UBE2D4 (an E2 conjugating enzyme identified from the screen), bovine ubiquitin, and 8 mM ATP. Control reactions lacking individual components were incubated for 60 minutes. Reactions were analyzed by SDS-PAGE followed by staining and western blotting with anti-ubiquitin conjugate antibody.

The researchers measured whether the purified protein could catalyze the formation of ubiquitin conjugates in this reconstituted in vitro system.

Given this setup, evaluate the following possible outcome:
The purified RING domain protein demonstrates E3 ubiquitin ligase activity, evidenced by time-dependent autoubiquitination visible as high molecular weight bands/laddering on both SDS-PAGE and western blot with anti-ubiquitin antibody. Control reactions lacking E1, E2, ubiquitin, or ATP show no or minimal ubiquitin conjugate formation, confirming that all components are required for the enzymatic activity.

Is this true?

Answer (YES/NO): YES